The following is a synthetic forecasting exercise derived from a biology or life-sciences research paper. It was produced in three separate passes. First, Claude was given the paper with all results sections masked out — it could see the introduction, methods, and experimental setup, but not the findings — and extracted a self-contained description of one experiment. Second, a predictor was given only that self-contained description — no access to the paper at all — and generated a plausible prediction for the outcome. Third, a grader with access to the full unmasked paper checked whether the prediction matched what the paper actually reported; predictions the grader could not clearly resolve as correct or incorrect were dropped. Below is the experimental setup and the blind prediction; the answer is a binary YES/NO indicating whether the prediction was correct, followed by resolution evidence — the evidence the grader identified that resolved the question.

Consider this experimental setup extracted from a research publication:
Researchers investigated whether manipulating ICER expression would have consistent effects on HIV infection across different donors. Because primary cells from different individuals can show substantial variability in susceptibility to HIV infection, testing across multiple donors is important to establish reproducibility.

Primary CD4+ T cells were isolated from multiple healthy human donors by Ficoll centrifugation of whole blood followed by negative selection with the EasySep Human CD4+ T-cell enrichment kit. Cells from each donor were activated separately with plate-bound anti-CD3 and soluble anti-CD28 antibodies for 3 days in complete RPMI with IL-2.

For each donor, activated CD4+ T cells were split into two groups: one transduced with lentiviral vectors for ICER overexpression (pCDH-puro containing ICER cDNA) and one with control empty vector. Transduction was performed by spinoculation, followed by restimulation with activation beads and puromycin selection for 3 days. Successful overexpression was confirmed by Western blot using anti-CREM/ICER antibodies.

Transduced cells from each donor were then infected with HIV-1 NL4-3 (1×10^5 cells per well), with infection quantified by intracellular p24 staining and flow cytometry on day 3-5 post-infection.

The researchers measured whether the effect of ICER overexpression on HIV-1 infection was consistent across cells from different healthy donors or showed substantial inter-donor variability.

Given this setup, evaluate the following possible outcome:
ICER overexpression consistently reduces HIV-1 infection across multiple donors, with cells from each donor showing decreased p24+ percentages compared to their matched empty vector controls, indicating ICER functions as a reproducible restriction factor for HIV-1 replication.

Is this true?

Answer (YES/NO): YES